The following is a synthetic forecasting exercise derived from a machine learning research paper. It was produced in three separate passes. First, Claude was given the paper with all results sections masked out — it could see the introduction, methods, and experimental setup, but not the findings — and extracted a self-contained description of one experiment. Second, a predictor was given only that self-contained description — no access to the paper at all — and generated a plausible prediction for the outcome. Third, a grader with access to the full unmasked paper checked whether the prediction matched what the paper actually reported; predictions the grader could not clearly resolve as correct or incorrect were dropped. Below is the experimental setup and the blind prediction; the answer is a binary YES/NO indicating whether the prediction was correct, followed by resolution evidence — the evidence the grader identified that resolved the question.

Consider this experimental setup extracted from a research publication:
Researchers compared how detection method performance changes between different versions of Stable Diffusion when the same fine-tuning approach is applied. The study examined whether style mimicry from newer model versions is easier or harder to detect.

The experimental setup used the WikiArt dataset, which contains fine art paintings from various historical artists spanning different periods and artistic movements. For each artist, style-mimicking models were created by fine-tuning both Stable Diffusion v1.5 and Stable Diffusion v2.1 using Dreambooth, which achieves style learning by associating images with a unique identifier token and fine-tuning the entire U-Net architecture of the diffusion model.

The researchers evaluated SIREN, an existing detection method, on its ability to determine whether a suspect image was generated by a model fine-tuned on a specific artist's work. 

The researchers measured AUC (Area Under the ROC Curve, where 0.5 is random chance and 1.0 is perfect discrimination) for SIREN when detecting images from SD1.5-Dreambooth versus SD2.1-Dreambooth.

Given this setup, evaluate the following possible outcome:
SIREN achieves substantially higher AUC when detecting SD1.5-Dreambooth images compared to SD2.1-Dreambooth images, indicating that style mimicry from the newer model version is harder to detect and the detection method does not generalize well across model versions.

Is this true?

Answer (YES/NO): NO